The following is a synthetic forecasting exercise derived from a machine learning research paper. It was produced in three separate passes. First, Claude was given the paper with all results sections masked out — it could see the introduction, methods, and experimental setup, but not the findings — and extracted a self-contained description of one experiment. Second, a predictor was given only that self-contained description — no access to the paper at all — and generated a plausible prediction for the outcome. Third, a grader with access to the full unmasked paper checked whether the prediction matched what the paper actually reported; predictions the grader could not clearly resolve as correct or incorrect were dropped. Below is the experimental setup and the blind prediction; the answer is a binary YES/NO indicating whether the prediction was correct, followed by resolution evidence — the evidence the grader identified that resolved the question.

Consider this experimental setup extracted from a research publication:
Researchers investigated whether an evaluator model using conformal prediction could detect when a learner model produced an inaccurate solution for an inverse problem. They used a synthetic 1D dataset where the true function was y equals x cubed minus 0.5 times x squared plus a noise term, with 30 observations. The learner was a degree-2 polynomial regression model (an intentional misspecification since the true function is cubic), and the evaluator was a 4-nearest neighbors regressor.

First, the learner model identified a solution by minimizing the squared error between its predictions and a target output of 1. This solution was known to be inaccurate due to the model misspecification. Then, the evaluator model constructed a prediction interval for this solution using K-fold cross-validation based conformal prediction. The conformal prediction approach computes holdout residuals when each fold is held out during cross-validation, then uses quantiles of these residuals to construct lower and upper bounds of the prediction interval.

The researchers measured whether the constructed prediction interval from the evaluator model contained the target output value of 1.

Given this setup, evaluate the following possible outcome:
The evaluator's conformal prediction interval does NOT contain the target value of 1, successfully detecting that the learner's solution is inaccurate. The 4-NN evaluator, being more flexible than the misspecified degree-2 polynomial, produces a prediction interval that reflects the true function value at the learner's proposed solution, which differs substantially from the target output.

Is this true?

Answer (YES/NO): YES